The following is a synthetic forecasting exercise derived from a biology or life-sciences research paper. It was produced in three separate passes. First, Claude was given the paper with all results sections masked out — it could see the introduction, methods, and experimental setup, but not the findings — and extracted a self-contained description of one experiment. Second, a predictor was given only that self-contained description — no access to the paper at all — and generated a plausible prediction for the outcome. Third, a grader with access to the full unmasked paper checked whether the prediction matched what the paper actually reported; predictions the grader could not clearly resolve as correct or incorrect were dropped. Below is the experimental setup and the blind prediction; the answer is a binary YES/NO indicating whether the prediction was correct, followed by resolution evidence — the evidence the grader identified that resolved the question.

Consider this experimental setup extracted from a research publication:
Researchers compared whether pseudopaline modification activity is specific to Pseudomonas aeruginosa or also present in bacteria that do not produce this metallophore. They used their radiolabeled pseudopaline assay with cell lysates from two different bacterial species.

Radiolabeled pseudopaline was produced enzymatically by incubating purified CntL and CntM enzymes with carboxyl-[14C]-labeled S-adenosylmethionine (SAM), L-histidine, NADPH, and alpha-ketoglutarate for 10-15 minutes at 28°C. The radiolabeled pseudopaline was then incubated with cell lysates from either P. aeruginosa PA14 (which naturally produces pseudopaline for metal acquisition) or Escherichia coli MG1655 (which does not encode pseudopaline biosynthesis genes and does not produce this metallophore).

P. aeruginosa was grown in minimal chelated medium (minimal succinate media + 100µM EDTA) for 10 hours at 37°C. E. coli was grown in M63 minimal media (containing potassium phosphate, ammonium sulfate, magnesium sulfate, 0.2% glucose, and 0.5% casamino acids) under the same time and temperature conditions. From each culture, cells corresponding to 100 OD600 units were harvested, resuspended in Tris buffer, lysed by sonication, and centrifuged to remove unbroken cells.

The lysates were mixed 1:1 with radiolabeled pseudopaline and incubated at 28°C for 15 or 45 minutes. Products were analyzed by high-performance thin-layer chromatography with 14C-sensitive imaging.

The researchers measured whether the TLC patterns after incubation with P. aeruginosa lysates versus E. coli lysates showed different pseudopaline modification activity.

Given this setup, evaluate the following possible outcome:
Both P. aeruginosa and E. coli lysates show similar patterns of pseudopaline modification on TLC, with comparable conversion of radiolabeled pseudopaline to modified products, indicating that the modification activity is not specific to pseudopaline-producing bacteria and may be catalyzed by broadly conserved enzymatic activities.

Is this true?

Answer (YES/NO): NO